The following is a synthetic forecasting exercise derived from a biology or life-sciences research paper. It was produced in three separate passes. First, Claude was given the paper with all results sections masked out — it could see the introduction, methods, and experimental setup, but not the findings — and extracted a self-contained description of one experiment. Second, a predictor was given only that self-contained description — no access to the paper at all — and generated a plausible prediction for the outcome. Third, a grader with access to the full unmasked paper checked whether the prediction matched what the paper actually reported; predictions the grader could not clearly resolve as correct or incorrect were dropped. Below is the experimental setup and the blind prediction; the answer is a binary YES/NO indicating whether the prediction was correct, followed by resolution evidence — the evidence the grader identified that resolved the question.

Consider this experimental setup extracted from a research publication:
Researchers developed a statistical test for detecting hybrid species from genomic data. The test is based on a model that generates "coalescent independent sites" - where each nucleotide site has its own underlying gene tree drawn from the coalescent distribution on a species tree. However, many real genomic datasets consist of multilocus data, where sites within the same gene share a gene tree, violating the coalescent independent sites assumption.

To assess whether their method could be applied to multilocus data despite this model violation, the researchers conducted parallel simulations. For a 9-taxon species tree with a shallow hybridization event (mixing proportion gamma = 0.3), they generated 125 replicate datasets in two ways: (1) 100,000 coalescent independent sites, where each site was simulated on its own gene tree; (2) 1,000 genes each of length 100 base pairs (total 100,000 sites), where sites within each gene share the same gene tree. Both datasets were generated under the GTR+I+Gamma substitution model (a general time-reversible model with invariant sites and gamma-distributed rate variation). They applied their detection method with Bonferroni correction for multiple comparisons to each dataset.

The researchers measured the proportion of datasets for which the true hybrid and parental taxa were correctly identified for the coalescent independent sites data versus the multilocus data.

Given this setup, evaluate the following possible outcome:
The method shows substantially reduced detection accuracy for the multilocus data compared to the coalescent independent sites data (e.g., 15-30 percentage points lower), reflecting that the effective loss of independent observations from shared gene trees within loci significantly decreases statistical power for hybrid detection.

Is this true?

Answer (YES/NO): NO